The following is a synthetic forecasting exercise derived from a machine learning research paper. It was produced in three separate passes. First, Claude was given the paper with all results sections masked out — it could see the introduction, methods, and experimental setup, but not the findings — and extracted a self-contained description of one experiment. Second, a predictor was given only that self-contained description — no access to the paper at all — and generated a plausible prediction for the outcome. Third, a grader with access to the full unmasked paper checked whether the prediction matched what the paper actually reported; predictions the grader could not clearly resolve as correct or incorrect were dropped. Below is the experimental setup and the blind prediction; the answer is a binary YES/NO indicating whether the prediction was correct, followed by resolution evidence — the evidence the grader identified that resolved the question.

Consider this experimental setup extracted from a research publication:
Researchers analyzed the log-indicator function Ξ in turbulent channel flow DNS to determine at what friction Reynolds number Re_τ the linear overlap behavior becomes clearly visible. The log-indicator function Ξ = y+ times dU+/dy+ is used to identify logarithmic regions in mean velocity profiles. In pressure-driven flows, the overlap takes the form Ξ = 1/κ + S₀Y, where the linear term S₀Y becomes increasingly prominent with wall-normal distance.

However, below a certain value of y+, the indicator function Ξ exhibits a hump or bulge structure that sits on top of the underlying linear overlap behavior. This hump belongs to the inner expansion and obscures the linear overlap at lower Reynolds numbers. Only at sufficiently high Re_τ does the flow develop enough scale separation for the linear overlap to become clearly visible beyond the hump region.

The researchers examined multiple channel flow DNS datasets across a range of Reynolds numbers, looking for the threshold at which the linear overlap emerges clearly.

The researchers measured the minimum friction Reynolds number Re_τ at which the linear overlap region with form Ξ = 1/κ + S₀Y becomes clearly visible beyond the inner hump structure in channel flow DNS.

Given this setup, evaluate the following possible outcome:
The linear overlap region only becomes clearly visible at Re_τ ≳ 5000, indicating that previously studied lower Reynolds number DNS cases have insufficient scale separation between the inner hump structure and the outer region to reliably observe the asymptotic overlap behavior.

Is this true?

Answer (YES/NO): YES